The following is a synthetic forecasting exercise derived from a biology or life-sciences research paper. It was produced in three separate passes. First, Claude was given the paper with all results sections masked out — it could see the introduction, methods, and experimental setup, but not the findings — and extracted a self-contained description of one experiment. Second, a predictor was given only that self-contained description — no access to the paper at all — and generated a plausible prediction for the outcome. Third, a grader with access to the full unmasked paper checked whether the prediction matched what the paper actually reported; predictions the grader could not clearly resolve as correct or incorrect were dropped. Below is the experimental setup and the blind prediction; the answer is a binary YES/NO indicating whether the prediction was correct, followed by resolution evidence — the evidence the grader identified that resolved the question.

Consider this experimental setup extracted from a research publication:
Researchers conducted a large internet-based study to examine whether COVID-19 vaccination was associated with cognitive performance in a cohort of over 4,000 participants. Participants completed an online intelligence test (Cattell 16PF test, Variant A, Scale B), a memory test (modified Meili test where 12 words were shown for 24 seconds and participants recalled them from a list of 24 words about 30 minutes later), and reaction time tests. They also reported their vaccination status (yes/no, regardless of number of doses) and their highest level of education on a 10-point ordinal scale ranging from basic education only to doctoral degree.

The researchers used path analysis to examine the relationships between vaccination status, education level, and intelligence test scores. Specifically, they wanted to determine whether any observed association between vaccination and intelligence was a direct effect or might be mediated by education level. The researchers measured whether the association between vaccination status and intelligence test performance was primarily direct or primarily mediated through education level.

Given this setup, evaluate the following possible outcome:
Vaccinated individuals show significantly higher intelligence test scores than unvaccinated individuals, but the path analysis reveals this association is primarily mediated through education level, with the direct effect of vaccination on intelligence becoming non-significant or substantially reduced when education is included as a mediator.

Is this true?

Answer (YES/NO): NO